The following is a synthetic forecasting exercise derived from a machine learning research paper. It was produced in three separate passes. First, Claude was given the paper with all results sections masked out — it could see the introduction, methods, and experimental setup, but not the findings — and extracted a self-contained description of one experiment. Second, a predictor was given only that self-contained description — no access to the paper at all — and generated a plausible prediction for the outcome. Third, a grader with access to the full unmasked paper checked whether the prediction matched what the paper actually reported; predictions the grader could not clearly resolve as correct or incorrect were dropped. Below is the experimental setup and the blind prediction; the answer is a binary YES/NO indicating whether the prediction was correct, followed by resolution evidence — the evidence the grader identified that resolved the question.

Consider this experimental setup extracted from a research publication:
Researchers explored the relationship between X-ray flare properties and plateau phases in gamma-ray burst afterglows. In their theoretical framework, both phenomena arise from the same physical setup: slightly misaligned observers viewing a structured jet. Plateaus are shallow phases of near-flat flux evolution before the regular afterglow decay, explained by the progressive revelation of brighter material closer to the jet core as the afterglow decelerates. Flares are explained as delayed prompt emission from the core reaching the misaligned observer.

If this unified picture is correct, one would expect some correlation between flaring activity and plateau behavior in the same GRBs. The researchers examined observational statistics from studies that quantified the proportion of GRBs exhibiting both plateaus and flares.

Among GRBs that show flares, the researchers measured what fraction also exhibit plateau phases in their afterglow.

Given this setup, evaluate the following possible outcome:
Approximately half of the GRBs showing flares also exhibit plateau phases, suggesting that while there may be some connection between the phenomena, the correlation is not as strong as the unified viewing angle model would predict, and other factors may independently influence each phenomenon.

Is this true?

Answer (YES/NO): YES